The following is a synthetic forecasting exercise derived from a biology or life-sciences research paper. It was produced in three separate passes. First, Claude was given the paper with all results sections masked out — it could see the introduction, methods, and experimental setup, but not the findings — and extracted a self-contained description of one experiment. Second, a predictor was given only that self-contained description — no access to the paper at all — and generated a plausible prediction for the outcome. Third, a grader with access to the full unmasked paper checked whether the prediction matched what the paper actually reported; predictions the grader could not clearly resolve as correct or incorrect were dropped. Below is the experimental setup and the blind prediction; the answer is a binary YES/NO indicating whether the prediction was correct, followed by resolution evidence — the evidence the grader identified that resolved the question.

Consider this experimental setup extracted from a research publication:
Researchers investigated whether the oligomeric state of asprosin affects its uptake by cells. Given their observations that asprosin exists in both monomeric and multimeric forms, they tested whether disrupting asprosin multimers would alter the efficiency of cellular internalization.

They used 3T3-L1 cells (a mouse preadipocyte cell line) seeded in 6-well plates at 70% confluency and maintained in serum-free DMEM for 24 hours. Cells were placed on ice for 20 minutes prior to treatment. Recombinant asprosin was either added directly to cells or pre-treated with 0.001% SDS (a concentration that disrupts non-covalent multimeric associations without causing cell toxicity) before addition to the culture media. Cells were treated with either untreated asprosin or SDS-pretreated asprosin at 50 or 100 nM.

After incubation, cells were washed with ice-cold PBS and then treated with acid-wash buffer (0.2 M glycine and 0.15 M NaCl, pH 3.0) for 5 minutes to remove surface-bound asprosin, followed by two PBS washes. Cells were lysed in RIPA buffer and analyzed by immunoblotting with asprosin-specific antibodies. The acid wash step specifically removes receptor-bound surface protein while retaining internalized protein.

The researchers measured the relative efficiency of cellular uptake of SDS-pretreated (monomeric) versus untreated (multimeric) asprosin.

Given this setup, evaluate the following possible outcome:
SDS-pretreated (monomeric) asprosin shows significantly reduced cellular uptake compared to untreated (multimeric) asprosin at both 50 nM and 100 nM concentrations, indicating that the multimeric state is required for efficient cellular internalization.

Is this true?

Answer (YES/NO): NO